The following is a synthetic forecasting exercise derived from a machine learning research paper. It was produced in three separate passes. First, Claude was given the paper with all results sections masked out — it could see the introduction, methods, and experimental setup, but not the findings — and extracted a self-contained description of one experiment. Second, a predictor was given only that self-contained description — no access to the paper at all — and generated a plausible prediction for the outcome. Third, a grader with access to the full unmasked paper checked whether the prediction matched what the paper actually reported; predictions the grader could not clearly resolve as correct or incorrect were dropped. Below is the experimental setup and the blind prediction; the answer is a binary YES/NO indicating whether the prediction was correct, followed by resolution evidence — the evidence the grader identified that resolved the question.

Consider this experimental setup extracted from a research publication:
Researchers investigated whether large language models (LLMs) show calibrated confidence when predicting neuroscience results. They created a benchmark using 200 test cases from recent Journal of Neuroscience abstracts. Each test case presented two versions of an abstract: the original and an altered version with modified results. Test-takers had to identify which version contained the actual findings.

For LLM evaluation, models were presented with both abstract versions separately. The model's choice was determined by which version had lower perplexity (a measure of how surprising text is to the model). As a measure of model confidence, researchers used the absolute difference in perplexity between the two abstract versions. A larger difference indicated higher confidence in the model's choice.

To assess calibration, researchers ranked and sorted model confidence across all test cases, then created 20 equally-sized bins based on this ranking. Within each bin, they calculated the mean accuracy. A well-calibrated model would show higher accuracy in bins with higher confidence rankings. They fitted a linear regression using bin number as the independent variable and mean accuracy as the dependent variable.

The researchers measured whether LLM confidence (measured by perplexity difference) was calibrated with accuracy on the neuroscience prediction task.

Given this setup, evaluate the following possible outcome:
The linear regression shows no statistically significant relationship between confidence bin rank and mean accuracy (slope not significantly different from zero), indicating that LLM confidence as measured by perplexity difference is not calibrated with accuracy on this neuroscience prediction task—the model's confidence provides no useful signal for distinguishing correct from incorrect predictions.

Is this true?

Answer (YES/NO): NO